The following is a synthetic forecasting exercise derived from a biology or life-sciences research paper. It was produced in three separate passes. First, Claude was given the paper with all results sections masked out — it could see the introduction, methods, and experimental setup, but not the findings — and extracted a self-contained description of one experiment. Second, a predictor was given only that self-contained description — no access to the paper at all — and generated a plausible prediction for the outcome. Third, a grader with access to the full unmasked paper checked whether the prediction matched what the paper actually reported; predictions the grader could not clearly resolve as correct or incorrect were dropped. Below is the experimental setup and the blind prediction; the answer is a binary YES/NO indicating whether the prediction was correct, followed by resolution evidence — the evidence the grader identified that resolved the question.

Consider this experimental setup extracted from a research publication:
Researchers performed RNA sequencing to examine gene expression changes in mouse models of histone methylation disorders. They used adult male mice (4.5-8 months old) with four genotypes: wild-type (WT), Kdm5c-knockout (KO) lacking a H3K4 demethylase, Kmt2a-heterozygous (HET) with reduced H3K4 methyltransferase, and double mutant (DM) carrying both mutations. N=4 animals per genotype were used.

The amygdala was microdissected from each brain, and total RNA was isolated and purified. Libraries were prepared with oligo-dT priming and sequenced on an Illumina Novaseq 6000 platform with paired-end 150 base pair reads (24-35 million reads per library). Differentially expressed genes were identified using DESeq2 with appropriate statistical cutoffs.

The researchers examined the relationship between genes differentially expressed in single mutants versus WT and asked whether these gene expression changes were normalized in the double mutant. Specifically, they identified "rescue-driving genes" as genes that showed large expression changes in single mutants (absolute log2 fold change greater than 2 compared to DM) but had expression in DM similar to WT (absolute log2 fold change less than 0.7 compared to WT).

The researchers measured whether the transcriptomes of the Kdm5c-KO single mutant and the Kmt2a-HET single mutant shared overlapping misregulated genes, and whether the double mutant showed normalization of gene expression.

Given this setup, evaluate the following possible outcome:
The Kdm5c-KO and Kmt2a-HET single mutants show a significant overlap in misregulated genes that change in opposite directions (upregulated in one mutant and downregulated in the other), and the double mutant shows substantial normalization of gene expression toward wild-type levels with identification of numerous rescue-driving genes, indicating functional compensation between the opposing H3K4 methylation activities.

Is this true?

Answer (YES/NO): NO